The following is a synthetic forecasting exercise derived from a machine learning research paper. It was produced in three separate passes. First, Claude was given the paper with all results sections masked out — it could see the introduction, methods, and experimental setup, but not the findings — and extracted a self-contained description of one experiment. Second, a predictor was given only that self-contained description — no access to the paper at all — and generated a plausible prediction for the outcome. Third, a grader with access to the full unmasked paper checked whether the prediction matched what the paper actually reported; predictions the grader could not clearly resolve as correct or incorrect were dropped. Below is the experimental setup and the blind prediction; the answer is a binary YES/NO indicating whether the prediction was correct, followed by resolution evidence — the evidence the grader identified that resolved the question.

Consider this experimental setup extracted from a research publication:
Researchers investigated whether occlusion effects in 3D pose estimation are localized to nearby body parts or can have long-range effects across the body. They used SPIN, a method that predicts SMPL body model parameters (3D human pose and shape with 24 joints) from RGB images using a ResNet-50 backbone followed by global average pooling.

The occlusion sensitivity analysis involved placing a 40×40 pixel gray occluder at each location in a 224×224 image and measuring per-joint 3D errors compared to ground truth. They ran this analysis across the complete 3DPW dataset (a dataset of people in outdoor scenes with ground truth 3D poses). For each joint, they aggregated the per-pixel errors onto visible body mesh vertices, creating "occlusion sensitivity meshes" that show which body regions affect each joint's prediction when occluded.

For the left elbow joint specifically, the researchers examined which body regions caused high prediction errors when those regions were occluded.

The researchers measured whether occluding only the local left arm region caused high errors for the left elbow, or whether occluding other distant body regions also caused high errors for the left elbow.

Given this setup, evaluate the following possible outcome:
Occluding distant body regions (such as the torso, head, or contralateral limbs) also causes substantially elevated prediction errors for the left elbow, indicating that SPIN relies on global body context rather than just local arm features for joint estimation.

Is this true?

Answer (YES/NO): YES